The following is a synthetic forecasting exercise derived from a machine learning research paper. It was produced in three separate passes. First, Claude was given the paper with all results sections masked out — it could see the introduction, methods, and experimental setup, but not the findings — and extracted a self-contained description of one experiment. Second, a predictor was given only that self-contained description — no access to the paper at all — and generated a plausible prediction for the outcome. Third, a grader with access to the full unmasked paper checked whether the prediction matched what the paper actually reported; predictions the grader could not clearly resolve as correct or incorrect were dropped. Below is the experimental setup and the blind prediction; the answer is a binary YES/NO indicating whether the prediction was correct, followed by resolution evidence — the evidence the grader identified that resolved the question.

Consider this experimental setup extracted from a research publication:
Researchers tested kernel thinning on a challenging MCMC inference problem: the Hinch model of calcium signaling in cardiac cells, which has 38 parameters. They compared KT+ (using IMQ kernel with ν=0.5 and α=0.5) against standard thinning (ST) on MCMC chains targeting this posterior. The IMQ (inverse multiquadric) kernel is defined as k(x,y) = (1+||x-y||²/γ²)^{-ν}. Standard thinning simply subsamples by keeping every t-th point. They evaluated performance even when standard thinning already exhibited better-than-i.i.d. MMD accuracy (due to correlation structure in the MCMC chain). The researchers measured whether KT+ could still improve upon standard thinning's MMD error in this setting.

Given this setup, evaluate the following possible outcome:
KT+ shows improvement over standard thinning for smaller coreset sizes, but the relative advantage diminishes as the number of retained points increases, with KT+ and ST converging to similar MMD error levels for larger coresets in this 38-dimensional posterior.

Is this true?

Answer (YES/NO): NO